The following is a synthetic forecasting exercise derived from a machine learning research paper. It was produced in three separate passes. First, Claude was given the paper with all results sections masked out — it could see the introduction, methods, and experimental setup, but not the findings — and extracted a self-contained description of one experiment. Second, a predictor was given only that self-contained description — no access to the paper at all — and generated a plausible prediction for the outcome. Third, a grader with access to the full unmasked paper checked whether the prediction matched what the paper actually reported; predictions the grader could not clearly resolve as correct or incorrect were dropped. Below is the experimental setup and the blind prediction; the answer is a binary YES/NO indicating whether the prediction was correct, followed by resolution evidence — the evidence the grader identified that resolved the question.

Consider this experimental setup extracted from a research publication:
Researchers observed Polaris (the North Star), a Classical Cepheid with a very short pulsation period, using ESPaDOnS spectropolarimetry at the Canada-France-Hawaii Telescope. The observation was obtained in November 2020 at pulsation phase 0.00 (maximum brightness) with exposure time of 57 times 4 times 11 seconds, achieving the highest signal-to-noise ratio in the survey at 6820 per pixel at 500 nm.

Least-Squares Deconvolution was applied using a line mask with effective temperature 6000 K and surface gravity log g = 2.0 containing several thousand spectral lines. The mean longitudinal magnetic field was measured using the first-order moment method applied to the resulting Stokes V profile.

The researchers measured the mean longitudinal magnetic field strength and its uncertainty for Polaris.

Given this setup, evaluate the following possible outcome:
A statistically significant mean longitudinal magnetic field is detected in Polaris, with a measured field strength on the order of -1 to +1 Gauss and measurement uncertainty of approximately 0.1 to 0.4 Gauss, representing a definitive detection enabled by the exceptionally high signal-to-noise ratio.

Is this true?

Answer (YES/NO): YES